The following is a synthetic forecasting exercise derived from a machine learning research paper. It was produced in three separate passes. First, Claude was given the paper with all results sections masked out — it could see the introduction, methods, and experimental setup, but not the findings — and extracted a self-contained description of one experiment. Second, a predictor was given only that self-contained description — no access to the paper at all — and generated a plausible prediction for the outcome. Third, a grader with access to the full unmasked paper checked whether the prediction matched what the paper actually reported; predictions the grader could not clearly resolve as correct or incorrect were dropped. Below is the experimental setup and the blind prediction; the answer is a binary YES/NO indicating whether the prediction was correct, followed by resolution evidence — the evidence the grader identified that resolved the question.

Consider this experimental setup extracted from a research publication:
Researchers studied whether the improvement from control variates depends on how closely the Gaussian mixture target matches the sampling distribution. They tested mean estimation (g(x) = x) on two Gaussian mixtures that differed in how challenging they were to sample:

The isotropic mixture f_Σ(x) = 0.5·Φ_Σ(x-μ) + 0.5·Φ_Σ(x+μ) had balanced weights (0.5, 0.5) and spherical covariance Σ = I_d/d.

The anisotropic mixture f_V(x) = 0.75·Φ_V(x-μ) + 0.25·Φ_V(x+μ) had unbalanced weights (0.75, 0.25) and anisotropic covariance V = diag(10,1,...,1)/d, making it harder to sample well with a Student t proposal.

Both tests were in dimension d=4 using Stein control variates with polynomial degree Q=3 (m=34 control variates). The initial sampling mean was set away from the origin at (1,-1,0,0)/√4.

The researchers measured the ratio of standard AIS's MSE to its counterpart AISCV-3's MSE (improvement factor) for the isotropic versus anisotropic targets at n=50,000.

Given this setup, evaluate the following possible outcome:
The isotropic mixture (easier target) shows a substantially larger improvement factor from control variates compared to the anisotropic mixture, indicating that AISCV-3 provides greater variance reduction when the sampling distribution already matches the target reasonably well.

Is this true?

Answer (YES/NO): NO